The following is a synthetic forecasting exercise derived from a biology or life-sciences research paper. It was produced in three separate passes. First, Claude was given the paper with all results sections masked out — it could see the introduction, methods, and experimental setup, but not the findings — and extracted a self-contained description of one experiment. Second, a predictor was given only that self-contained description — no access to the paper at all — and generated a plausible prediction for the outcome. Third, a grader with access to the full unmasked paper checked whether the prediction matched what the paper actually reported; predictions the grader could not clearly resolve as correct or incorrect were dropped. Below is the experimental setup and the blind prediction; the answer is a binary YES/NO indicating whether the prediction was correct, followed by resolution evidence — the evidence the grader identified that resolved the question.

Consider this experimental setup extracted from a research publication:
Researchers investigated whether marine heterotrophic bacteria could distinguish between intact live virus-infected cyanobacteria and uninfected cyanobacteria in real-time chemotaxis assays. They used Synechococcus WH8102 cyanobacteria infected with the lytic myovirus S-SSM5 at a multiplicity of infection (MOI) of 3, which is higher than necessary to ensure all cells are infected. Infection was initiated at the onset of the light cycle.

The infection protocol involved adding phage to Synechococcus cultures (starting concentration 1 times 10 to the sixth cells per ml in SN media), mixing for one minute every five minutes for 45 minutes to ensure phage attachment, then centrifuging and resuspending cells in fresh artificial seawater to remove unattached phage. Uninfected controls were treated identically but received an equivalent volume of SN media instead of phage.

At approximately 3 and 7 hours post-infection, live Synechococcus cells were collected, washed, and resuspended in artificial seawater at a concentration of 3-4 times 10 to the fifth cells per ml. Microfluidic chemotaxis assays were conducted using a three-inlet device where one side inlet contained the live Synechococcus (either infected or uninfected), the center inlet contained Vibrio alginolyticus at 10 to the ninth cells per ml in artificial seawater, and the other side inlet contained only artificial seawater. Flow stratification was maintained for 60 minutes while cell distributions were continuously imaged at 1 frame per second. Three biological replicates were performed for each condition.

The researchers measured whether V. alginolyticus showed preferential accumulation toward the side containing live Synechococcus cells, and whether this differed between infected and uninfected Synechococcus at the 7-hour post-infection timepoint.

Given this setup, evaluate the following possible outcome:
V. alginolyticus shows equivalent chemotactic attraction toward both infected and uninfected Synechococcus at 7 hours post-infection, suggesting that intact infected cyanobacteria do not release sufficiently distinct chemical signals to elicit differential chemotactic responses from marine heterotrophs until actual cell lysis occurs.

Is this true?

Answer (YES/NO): NO